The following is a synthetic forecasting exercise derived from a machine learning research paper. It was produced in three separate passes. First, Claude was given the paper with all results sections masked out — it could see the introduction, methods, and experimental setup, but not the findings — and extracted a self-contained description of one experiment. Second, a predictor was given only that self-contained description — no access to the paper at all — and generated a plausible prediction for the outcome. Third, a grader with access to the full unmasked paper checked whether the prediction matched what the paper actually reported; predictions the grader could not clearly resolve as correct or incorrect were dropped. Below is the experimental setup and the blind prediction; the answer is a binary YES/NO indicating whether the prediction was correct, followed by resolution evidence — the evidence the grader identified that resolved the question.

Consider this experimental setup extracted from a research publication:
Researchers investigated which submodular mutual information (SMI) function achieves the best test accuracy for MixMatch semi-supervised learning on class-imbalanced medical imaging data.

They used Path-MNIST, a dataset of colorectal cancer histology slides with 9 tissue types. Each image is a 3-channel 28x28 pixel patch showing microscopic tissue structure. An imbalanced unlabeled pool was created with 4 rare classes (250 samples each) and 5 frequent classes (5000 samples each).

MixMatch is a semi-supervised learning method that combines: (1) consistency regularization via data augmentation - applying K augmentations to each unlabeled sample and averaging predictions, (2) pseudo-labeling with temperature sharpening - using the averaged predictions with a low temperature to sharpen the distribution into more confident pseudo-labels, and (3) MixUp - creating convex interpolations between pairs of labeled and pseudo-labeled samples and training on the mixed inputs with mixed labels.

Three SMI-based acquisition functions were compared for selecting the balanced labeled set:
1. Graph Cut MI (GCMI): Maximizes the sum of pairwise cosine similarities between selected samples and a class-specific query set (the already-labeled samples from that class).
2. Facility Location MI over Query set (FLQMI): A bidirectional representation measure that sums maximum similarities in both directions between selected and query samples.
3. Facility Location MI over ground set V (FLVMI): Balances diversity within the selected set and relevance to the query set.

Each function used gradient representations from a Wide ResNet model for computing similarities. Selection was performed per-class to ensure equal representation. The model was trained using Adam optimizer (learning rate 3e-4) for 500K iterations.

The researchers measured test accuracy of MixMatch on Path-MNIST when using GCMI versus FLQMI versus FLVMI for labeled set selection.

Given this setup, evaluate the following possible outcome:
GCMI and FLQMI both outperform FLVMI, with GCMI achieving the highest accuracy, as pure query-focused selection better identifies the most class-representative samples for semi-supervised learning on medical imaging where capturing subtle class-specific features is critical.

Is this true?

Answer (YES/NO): YES